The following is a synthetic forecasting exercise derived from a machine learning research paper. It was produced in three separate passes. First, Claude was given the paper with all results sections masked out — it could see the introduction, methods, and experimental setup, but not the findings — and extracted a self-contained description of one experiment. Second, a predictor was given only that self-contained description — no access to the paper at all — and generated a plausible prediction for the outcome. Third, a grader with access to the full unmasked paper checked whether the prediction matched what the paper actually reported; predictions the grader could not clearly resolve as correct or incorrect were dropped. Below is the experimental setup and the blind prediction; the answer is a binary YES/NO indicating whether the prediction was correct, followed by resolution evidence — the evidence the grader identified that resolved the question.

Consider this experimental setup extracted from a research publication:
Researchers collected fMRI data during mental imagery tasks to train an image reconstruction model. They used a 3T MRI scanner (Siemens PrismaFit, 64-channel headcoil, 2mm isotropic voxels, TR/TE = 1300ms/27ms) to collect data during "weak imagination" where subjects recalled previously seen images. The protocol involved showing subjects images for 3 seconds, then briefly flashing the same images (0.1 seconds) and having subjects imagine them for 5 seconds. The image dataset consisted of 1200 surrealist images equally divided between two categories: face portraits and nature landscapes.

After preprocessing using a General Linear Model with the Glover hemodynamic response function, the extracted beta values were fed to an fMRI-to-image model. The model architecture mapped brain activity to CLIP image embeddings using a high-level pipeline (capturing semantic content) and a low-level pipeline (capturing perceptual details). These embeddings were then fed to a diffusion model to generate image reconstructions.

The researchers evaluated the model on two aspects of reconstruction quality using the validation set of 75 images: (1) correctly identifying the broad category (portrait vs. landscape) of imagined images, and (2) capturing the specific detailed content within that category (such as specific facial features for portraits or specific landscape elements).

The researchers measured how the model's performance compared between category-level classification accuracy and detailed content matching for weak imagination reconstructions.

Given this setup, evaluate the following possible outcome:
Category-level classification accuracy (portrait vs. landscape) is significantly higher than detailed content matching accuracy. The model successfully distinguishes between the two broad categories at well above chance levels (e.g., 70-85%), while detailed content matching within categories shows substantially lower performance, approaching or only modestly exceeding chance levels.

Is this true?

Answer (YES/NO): YES